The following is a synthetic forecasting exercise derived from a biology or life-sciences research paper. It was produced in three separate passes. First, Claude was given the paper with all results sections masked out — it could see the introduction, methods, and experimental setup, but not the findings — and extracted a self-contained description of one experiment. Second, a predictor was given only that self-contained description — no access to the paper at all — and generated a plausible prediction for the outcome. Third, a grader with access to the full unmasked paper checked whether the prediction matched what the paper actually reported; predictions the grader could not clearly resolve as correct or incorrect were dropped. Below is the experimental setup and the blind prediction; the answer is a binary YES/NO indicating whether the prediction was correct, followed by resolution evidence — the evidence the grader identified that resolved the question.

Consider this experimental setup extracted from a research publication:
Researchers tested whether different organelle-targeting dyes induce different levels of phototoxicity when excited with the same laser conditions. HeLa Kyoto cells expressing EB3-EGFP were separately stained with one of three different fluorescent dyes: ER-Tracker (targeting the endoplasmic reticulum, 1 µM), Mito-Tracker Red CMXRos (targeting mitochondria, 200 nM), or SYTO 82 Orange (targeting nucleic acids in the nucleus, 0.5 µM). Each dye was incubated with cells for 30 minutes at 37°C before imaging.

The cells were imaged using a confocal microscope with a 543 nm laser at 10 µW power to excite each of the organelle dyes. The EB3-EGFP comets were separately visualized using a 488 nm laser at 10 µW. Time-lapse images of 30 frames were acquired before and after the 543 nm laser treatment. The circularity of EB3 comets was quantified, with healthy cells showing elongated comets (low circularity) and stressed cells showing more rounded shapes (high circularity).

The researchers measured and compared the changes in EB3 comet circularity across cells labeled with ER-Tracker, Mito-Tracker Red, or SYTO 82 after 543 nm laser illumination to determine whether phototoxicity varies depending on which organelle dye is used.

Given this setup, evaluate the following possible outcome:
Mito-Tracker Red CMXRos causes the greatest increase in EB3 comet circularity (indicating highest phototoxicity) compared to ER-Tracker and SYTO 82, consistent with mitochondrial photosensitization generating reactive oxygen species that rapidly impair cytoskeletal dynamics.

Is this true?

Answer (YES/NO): NO